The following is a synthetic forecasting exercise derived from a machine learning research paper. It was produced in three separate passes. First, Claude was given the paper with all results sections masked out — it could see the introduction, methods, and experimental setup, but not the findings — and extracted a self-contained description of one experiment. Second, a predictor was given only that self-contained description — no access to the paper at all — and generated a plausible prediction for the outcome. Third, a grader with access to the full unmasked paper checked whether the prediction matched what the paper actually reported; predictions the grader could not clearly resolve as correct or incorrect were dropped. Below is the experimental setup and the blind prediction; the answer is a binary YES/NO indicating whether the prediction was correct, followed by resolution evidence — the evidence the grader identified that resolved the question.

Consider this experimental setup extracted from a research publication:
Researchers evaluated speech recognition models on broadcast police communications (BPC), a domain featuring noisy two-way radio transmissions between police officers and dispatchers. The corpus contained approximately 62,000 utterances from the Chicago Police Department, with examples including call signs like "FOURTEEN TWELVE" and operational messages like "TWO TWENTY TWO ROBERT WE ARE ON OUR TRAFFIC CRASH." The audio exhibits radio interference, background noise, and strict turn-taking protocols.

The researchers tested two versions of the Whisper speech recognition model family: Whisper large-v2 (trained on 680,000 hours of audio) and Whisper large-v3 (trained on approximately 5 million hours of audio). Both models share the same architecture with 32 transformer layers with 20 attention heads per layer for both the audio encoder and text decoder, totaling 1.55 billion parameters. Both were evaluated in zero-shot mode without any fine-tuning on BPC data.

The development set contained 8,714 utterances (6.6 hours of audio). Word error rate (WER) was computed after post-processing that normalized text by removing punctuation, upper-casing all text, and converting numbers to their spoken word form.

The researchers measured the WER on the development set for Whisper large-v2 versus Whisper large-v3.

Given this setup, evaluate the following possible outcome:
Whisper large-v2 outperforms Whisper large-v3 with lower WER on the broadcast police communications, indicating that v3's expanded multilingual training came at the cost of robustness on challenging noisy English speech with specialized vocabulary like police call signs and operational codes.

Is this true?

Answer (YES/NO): NO